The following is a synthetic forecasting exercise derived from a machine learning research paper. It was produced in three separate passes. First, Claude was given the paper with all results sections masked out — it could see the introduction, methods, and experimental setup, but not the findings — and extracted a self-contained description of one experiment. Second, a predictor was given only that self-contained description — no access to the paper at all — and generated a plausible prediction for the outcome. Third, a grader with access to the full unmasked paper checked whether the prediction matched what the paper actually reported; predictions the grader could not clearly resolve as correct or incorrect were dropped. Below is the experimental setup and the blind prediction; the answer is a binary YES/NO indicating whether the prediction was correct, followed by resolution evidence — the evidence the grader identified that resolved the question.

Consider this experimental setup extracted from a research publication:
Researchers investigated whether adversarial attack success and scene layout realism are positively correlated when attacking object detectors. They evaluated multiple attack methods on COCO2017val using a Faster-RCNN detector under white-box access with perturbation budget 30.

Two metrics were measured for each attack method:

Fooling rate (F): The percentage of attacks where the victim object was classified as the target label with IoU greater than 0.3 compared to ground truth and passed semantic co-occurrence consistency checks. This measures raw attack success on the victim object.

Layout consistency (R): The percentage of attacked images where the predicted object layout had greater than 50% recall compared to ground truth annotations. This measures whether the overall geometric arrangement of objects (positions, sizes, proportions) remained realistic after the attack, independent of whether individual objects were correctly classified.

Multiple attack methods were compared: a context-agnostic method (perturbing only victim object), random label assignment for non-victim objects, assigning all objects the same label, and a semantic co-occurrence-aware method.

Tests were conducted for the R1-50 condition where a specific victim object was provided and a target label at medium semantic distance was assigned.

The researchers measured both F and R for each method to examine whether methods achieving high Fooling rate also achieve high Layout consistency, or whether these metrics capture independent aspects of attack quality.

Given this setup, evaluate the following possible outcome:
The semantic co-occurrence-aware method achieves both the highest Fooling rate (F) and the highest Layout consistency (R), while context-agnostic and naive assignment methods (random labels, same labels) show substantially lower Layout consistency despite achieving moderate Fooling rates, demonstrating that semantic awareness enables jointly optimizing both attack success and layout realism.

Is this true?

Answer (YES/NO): NO